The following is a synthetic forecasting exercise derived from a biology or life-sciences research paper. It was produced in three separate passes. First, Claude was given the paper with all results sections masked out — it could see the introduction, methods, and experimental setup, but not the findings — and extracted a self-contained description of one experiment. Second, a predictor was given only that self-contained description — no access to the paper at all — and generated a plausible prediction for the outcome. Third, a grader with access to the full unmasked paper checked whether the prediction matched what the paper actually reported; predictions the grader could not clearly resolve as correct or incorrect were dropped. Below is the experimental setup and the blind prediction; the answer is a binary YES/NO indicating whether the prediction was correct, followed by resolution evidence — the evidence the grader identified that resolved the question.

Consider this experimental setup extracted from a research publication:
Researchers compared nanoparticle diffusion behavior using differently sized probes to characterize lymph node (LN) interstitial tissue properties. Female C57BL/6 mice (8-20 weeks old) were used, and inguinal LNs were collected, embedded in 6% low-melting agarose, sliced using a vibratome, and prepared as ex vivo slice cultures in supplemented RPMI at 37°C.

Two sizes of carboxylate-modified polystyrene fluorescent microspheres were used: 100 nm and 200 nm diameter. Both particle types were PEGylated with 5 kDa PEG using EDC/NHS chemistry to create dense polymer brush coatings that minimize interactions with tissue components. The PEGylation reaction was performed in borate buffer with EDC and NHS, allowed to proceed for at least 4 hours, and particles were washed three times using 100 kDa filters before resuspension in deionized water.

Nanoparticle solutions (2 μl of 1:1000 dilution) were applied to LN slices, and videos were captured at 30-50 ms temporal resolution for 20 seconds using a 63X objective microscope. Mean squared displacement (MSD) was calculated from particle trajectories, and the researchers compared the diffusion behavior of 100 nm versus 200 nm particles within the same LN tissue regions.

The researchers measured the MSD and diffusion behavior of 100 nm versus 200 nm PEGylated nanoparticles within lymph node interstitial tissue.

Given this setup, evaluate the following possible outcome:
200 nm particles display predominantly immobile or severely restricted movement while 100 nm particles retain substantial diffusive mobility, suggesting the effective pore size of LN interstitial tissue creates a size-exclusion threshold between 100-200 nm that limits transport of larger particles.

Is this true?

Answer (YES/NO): NO